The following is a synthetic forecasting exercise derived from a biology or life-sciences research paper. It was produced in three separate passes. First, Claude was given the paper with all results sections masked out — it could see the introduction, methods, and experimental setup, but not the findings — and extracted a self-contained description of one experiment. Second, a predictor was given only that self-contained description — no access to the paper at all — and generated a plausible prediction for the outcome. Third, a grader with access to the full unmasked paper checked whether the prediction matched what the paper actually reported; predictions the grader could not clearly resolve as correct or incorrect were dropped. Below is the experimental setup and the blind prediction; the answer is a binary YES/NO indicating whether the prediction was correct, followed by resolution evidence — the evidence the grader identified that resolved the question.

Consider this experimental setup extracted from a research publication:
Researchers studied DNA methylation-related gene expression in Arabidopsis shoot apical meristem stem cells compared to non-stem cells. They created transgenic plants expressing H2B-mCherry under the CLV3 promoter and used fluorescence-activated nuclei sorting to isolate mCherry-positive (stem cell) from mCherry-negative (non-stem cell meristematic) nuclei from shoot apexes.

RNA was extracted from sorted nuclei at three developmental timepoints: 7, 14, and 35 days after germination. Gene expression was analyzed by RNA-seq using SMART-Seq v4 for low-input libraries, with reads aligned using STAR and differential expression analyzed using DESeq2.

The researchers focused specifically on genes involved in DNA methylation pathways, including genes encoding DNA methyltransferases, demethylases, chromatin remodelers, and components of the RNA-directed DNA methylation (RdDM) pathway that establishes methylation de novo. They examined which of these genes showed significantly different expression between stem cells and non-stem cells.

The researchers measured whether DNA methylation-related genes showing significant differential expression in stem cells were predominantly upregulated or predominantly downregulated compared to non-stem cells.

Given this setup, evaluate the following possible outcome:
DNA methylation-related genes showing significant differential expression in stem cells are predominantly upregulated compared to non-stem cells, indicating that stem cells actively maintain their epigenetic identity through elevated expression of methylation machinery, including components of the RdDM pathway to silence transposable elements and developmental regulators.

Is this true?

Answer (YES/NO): YES